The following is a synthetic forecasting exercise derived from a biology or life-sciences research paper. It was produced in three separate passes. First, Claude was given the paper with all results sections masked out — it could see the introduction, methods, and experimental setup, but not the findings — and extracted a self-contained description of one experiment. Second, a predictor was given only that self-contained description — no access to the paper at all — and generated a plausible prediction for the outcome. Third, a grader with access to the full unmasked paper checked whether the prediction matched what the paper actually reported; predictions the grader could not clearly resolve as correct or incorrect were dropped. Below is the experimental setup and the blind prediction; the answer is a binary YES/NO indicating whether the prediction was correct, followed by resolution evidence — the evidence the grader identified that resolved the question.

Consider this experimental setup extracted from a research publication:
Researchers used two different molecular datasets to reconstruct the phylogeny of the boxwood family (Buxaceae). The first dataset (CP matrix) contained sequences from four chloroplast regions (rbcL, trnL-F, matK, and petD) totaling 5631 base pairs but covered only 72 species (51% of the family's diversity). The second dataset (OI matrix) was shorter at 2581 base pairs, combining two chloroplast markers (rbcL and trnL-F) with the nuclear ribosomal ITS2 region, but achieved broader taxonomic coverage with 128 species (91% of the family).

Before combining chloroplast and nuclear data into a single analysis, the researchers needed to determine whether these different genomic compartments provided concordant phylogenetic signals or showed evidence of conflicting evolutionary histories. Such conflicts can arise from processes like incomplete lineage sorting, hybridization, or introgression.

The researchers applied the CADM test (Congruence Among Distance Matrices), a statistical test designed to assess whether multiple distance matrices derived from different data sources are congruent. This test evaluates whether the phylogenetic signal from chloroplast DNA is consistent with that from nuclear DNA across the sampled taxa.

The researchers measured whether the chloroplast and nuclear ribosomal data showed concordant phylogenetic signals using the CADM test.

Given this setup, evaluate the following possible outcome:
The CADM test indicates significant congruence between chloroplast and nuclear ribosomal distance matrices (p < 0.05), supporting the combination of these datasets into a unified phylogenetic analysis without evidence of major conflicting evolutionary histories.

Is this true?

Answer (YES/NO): YES